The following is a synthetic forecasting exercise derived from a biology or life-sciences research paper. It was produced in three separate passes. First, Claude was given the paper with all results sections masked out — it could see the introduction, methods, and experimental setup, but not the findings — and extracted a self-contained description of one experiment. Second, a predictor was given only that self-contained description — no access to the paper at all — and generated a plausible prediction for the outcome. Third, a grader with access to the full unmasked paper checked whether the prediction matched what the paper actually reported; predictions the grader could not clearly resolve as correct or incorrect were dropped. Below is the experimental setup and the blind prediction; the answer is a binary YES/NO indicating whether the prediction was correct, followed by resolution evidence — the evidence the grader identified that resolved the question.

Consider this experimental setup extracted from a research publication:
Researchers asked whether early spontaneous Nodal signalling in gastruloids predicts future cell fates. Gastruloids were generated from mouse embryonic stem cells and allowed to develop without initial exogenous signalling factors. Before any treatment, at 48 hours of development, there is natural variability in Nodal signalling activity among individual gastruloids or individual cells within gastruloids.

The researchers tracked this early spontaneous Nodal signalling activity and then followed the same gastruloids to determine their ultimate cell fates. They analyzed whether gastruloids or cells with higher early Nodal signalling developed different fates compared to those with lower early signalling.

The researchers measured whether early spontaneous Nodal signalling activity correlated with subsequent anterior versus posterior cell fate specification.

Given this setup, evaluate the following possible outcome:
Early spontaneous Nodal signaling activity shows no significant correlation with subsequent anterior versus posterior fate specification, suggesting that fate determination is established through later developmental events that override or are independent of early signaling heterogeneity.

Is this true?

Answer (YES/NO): NO